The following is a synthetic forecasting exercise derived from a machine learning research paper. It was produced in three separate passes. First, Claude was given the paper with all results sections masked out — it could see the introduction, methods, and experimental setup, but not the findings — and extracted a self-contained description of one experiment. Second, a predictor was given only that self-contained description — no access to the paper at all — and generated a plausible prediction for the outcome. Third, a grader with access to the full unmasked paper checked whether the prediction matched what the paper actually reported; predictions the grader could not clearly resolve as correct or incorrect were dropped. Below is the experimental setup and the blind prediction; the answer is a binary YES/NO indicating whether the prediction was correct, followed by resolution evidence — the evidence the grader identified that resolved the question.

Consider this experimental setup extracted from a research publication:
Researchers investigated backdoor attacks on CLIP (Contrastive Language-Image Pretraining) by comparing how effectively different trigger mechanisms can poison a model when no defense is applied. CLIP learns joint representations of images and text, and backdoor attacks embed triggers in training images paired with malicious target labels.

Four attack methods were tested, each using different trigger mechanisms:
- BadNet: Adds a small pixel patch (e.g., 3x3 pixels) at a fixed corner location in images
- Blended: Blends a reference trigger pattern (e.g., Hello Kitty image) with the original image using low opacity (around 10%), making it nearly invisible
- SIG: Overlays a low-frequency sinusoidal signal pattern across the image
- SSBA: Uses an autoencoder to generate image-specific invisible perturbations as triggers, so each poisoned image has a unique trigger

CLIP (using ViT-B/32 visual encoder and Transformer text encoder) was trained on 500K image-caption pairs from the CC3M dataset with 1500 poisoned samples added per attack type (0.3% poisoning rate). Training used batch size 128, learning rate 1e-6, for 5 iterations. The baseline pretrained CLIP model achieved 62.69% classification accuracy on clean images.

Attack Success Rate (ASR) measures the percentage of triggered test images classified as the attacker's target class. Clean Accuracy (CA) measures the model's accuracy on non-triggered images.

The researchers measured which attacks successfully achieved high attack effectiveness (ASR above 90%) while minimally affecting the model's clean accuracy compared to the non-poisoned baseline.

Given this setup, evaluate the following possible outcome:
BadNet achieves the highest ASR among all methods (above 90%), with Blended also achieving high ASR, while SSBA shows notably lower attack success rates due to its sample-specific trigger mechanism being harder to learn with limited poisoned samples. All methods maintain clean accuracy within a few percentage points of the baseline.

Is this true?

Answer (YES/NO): NO